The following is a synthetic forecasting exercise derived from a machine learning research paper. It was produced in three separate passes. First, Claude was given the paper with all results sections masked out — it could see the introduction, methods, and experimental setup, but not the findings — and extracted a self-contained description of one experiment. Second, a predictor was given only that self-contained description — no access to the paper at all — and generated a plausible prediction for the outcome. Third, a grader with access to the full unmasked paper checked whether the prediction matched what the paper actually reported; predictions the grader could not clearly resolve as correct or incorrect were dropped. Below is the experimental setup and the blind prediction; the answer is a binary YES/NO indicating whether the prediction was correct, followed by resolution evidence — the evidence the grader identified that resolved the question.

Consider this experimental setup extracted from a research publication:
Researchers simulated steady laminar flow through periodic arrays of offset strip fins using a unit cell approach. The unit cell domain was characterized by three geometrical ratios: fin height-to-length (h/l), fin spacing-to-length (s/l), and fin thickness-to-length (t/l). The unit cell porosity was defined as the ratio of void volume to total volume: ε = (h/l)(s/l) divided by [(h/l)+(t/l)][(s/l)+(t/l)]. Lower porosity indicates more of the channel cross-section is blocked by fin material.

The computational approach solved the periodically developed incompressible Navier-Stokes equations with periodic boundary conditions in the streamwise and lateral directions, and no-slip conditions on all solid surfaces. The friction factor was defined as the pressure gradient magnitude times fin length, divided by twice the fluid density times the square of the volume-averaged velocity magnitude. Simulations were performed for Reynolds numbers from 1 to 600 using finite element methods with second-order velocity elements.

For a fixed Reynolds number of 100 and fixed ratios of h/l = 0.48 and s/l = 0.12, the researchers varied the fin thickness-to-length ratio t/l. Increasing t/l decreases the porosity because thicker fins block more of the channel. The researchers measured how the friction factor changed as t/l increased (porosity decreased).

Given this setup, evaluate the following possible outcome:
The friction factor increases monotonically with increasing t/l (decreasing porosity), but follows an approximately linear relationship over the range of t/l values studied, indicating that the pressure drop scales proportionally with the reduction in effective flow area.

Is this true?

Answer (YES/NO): NO